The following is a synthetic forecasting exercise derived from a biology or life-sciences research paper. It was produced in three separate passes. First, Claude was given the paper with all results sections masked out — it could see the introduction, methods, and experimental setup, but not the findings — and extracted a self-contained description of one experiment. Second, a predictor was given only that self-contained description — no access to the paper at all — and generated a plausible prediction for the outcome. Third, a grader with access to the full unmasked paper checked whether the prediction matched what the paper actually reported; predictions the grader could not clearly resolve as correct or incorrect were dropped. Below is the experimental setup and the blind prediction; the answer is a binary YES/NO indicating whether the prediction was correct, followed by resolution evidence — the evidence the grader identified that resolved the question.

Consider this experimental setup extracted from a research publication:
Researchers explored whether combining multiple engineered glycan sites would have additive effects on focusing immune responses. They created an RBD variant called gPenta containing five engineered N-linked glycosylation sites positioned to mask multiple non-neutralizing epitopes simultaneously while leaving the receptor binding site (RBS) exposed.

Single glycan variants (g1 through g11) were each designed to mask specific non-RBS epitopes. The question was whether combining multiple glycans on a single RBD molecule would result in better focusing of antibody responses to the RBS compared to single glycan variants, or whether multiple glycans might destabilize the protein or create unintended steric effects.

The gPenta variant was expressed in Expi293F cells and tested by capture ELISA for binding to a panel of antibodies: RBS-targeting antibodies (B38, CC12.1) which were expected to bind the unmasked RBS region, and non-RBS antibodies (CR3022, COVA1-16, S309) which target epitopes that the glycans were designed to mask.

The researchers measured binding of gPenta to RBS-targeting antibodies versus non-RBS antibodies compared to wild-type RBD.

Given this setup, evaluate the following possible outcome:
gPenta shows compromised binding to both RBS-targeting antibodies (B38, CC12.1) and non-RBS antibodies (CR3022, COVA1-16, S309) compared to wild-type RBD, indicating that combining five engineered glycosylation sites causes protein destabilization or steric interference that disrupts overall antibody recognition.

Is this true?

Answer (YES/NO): NO